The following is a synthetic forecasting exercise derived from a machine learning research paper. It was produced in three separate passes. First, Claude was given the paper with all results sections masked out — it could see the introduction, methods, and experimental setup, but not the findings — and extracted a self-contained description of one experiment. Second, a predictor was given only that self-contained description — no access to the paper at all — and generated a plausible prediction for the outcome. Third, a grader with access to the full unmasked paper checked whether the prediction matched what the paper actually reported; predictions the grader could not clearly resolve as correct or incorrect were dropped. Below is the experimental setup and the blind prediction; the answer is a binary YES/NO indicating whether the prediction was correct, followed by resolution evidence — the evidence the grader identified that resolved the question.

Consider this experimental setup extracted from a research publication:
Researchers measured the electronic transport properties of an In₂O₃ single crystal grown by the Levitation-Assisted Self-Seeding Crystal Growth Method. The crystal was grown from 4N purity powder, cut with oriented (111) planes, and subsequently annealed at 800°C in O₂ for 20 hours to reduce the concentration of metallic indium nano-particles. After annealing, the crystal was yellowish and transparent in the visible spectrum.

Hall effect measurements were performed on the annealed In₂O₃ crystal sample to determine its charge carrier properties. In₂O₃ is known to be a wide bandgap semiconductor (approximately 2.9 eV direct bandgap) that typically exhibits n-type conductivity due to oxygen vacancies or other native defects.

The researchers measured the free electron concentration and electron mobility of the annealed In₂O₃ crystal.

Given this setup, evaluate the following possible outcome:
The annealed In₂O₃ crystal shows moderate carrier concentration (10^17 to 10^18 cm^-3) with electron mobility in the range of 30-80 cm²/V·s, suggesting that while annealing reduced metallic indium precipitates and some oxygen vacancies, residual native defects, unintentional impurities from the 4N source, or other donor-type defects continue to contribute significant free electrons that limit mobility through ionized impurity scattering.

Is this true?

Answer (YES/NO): NO